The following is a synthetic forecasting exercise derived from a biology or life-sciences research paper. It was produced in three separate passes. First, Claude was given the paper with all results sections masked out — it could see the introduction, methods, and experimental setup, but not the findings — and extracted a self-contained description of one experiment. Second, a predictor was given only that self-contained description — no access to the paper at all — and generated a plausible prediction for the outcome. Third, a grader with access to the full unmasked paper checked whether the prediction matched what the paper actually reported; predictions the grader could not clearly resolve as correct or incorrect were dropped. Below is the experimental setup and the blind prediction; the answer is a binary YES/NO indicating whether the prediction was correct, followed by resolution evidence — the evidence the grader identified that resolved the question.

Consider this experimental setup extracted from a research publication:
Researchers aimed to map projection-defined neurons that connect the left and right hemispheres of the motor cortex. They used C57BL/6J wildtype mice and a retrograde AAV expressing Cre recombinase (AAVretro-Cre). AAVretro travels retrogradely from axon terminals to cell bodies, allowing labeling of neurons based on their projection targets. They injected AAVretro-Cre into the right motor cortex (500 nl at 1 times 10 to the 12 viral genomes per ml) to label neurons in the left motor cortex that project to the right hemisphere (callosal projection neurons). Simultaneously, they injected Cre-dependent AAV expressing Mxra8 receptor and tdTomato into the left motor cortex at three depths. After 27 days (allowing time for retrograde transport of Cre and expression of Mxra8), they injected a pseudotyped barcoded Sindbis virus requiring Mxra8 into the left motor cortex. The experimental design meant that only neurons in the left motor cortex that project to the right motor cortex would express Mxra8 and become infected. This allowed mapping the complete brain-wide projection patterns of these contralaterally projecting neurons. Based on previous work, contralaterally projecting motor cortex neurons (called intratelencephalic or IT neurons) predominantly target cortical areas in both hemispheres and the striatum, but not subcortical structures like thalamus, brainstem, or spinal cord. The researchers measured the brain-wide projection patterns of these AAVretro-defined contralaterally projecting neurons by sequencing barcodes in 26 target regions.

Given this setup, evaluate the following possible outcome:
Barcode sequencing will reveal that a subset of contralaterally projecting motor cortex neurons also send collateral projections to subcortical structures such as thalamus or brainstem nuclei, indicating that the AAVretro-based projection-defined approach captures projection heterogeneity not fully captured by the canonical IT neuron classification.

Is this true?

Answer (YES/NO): NO